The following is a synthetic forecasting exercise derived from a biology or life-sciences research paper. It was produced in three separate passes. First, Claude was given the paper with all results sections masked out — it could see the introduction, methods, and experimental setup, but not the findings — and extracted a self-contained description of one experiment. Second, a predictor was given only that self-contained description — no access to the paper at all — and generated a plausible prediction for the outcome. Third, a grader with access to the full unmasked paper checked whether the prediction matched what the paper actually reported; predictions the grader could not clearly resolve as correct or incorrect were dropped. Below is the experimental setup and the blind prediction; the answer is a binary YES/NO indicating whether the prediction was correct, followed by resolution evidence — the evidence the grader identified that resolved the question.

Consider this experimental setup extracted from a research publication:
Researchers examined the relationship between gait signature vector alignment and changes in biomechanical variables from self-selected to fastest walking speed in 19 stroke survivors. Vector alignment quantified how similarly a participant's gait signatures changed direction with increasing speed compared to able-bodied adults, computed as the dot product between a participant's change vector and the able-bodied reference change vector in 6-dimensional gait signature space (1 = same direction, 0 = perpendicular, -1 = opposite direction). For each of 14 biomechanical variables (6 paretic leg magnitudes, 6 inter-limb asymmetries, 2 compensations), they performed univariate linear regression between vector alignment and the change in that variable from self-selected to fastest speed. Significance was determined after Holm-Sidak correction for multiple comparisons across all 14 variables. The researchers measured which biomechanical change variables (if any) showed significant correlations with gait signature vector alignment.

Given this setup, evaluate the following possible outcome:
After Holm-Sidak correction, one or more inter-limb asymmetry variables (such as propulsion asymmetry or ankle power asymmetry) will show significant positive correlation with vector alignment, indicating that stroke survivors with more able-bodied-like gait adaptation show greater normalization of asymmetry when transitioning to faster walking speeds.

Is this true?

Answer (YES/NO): NO